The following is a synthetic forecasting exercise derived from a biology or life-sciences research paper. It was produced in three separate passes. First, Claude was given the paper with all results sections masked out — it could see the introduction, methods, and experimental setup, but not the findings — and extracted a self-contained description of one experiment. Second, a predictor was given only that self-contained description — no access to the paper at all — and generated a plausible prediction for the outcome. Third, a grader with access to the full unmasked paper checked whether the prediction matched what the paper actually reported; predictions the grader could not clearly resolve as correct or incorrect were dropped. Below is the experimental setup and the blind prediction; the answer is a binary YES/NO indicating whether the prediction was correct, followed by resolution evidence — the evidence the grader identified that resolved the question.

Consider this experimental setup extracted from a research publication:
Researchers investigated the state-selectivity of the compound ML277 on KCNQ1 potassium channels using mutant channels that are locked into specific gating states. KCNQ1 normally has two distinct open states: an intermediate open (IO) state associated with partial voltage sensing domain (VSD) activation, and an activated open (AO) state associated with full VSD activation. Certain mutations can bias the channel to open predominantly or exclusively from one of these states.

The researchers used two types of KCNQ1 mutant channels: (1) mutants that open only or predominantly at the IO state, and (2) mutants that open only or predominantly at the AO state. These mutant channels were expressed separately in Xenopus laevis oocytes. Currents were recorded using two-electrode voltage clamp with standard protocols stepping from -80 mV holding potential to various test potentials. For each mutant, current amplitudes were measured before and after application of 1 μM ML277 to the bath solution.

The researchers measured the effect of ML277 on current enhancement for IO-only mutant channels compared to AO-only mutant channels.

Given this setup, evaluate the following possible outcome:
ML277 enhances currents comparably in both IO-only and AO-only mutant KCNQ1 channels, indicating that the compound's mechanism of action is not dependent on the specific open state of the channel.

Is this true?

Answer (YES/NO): NO